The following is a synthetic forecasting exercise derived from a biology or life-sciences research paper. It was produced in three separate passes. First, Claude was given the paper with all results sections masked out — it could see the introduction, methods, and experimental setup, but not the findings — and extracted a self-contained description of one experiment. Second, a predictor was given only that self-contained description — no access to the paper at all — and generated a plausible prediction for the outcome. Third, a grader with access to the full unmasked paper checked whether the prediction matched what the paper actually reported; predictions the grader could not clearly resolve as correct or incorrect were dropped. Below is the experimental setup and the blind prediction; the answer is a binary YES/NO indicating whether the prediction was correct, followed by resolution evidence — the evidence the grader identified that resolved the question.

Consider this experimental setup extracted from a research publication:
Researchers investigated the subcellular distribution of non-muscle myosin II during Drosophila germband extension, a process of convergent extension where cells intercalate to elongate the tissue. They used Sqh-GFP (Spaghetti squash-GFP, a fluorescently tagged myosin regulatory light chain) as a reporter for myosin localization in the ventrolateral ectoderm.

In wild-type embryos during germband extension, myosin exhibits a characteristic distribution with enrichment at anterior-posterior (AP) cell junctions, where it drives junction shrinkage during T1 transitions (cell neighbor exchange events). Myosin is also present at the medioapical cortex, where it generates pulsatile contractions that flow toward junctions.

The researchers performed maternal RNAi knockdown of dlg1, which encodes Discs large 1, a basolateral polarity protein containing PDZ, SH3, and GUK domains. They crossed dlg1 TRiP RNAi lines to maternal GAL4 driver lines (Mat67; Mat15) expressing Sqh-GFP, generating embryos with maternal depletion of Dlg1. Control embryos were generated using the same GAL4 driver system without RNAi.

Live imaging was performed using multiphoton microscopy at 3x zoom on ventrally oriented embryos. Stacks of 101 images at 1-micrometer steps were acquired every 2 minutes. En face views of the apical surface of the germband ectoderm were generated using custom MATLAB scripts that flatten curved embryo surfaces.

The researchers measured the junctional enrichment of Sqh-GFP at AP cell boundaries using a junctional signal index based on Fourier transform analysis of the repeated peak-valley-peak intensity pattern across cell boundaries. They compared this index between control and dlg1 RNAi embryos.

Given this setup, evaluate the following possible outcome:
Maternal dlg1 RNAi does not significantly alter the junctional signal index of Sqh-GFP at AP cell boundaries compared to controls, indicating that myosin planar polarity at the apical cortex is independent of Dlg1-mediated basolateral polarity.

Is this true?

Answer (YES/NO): NO